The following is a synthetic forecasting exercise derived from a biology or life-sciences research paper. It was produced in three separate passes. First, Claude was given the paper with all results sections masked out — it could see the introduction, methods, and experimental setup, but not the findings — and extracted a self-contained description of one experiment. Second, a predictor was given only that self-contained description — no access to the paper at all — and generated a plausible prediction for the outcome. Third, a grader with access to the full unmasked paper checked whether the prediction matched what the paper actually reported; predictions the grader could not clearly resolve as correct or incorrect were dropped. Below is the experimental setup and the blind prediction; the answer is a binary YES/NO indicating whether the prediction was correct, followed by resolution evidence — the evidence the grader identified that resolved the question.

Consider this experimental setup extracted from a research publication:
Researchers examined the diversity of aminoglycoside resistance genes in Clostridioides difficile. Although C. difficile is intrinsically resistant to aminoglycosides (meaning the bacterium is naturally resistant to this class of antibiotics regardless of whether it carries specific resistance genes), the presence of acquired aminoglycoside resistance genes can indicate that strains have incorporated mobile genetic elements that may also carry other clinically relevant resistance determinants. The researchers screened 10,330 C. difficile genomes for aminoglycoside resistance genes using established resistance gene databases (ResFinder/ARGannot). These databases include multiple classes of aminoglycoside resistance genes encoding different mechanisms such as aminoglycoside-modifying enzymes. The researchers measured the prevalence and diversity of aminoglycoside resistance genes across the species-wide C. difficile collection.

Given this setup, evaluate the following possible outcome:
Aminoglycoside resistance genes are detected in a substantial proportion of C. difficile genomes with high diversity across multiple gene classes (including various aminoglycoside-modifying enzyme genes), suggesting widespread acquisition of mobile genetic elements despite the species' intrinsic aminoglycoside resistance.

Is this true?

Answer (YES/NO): NO